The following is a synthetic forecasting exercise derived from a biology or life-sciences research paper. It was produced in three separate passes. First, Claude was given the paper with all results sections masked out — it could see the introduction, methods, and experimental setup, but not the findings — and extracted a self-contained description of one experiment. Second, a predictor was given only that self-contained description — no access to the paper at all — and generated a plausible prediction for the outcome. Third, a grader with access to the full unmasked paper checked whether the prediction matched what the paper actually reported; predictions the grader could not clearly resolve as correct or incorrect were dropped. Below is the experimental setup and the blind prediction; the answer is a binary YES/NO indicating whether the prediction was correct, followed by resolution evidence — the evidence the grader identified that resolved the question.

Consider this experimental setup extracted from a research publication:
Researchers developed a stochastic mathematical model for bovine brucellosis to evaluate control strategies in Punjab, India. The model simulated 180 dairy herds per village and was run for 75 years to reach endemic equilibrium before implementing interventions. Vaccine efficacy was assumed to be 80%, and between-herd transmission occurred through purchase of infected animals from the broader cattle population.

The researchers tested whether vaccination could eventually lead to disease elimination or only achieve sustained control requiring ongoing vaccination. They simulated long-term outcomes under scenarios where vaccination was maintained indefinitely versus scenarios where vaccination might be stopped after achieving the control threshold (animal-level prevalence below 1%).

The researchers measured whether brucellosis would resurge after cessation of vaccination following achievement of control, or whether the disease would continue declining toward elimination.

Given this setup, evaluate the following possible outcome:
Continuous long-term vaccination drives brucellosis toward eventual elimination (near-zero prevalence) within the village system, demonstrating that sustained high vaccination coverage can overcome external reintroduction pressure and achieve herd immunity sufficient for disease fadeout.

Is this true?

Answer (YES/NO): NO